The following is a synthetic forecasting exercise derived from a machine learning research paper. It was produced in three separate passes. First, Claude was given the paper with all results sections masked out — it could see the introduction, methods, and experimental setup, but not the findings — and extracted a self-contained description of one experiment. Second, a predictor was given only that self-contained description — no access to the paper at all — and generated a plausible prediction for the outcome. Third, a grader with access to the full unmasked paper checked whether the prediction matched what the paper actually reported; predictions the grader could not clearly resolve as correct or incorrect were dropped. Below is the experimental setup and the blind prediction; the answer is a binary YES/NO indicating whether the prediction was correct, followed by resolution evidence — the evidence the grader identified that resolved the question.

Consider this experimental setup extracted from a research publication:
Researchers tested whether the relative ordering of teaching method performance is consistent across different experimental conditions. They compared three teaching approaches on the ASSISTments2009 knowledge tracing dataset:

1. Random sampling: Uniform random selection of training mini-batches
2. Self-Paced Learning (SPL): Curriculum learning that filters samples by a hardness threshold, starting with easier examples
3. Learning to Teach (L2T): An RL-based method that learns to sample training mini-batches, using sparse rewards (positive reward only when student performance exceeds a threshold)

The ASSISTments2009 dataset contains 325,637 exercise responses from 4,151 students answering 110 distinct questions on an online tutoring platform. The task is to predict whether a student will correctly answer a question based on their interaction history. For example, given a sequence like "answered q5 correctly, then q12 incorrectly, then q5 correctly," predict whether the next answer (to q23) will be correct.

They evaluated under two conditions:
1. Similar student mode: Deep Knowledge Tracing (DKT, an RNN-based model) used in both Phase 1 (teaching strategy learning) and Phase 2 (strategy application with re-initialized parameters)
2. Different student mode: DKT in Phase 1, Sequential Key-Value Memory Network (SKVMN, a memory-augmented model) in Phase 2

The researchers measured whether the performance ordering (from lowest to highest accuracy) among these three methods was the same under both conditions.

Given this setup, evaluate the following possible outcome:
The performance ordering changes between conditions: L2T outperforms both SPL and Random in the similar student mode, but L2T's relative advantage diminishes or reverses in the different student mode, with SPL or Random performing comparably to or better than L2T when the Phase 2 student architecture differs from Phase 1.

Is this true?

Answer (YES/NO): NO